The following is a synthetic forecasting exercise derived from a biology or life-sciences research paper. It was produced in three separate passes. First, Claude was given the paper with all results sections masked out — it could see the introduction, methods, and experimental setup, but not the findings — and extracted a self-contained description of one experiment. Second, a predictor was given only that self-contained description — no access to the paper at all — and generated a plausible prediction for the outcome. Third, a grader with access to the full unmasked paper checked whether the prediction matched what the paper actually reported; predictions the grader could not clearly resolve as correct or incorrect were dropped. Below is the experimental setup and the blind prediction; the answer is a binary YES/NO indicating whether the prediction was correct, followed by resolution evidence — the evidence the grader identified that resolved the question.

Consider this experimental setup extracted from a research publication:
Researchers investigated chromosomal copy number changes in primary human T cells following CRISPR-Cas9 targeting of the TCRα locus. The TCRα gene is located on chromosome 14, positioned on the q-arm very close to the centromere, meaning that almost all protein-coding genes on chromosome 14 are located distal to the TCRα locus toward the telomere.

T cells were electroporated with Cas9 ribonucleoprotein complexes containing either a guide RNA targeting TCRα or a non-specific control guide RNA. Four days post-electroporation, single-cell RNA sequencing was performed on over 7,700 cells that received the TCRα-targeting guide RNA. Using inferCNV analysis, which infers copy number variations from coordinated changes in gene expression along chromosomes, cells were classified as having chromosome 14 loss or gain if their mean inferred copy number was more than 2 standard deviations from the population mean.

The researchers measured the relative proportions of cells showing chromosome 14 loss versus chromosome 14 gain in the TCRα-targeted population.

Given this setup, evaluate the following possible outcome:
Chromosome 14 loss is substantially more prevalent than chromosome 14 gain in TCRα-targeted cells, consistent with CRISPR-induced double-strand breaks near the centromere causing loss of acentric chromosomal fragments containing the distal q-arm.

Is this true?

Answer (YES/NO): YES